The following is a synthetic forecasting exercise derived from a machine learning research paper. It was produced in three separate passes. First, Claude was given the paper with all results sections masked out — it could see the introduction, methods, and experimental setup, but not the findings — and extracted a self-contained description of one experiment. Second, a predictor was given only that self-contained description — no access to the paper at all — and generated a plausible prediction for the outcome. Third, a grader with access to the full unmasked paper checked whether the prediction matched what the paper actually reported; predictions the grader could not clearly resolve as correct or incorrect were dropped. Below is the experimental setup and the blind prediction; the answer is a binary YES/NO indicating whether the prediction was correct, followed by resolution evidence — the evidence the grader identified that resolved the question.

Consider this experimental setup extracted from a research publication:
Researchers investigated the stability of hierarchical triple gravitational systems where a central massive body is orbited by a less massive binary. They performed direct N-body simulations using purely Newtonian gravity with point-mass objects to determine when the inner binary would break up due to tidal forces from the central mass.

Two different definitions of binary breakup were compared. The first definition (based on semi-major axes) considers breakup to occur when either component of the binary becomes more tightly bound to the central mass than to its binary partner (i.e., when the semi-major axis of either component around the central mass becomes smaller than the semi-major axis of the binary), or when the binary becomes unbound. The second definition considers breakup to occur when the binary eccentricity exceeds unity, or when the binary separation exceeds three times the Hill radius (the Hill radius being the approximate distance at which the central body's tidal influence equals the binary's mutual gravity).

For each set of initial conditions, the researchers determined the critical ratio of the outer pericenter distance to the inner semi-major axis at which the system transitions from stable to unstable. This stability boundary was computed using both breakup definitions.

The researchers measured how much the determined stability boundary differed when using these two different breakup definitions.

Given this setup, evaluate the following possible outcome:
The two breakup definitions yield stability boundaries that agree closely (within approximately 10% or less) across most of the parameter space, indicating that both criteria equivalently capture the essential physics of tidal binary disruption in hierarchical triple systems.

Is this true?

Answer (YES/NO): NO